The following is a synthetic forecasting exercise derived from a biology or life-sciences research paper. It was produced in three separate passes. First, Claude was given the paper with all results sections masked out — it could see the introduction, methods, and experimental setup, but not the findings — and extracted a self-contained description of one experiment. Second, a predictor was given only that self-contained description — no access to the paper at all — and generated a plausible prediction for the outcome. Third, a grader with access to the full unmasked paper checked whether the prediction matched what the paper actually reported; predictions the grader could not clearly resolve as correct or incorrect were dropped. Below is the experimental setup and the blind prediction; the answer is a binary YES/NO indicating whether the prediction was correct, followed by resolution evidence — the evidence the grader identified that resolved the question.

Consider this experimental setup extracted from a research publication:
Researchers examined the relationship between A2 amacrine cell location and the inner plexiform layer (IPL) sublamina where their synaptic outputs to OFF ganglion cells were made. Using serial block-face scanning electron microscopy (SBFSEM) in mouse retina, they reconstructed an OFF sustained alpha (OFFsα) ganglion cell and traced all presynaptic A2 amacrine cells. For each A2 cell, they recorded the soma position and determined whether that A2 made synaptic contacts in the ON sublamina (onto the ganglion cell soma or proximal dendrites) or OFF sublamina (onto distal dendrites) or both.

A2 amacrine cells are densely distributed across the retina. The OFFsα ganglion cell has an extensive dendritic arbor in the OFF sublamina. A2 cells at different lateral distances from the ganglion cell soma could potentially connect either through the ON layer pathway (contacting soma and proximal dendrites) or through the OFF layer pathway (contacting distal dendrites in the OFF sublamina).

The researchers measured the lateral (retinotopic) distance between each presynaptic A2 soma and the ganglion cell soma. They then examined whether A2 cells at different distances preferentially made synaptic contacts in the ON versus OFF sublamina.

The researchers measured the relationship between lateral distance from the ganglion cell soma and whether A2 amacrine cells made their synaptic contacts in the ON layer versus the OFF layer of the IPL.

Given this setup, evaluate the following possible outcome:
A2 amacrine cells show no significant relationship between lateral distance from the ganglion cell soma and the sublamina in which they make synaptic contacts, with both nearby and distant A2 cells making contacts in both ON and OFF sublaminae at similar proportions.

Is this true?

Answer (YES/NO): NO